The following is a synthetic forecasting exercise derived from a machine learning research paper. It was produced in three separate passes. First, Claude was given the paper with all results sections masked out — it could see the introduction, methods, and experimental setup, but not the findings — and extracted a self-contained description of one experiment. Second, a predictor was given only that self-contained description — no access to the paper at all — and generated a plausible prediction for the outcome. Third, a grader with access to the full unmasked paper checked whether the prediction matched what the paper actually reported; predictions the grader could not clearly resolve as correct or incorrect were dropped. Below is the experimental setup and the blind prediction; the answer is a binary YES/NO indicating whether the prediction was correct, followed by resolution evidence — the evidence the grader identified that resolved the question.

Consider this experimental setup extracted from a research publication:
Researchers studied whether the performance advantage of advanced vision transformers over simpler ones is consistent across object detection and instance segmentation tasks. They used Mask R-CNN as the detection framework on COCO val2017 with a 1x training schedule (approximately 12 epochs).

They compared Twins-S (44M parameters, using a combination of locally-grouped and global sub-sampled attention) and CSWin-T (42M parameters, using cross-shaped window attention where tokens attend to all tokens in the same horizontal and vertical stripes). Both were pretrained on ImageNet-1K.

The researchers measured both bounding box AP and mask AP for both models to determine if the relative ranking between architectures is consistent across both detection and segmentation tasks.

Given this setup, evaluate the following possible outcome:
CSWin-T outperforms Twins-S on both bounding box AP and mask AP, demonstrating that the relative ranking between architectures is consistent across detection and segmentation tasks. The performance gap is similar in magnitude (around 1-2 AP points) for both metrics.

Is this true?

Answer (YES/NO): NO